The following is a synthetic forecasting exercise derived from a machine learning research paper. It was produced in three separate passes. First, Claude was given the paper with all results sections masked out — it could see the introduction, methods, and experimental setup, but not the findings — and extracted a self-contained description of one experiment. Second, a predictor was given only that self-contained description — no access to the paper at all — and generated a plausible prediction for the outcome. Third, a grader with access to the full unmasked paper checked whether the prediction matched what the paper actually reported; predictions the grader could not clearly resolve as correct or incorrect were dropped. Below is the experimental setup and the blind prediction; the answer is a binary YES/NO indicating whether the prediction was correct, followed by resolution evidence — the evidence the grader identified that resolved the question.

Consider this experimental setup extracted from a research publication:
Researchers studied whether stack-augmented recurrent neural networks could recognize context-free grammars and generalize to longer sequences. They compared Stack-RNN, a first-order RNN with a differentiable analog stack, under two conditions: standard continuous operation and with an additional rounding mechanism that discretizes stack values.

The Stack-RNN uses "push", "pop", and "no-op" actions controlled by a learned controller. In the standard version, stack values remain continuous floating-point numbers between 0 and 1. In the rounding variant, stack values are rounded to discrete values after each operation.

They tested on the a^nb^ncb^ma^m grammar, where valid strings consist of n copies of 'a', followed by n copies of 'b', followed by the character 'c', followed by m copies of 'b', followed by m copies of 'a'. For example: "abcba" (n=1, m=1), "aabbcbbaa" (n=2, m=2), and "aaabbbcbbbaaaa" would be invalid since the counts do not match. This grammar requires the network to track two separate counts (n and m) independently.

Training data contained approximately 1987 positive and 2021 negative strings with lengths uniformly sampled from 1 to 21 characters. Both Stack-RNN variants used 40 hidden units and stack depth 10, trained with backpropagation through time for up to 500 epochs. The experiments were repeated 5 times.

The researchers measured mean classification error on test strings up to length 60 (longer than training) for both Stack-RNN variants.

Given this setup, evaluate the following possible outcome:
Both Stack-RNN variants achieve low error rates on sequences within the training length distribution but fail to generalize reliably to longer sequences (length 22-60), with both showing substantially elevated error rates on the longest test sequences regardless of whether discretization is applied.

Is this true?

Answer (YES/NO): NO